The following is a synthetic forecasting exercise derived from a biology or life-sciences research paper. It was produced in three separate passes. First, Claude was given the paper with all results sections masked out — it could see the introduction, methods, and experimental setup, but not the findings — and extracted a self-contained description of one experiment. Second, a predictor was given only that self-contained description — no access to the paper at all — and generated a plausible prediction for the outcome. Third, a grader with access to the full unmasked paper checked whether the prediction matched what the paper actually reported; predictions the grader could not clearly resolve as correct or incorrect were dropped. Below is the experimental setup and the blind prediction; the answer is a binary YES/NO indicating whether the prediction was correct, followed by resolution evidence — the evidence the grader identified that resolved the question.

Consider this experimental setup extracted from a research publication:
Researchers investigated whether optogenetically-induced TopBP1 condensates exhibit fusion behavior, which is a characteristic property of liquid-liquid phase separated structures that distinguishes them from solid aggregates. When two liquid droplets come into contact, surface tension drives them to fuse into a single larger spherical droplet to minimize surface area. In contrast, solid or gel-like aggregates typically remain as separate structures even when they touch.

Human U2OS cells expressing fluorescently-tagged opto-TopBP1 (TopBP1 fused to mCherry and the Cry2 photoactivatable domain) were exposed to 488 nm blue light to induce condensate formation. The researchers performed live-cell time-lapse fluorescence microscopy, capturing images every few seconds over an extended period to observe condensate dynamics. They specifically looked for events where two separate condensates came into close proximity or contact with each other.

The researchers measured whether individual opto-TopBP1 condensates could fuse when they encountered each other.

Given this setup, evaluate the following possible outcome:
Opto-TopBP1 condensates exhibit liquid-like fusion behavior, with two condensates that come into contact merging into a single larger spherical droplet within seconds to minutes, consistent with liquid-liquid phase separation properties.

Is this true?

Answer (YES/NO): YES